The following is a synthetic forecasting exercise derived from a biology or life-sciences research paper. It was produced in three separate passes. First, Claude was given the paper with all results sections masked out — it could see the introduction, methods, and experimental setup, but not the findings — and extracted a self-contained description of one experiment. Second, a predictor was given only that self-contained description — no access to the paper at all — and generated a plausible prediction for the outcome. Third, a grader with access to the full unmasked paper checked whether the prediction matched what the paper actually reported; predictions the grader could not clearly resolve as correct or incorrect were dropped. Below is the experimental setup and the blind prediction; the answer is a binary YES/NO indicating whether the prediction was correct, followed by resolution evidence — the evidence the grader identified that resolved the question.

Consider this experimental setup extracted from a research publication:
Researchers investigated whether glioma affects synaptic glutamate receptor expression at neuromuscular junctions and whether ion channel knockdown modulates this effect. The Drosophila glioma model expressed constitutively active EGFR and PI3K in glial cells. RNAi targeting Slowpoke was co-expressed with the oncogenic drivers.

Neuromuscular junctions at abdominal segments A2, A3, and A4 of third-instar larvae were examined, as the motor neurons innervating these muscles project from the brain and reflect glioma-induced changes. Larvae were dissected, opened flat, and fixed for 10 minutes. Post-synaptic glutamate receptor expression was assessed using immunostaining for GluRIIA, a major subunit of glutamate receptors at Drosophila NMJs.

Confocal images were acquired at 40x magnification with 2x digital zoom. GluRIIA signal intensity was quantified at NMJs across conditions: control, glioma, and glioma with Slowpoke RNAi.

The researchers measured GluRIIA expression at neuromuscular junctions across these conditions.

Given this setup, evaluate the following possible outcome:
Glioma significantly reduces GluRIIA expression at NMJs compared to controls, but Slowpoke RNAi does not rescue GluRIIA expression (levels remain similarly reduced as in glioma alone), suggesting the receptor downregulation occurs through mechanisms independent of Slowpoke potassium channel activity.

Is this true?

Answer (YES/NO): NO